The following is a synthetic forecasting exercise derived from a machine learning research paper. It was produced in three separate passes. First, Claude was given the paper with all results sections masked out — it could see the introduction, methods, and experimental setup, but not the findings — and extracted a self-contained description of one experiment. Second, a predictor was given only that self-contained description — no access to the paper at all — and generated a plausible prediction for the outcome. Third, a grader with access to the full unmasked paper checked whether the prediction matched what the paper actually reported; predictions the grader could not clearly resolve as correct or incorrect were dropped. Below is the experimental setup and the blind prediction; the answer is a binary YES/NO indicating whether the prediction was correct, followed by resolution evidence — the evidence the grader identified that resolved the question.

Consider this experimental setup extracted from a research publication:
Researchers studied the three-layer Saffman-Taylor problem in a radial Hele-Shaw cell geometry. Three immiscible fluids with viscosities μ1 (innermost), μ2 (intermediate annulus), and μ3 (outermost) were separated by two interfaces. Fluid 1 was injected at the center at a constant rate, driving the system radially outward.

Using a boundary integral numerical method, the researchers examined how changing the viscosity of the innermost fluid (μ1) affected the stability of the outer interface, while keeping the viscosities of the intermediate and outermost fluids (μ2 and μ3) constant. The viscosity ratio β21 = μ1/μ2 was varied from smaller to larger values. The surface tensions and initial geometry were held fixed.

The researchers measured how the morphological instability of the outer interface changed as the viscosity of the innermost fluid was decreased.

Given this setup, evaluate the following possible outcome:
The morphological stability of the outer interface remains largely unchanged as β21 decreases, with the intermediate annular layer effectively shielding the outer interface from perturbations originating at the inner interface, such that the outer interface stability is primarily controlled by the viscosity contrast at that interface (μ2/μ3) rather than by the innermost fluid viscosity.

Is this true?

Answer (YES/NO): NO